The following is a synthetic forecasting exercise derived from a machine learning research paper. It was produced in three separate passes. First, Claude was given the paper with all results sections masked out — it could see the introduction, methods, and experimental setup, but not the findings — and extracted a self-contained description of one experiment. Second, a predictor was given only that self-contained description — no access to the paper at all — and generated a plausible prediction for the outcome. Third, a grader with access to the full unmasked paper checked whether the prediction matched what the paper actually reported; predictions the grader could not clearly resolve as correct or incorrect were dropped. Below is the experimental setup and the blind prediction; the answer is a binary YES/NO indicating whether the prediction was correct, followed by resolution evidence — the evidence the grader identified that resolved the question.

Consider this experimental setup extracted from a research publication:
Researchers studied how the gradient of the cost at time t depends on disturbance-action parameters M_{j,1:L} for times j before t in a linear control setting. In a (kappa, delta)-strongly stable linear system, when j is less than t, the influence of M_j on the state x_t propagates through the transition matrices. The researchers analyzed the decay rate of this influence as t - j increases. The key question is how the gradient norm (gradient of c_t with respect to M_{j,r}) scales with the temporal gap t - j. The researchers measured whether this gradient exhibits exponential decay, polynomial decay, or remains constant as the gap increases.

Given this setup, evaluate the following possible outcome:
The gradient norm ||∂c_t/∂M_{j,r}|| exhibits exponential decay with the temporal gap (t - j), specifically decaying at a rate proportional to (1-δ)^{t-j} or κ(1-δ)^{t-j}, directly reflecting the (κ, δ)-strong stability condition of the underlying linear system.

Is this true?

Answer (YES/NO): YES